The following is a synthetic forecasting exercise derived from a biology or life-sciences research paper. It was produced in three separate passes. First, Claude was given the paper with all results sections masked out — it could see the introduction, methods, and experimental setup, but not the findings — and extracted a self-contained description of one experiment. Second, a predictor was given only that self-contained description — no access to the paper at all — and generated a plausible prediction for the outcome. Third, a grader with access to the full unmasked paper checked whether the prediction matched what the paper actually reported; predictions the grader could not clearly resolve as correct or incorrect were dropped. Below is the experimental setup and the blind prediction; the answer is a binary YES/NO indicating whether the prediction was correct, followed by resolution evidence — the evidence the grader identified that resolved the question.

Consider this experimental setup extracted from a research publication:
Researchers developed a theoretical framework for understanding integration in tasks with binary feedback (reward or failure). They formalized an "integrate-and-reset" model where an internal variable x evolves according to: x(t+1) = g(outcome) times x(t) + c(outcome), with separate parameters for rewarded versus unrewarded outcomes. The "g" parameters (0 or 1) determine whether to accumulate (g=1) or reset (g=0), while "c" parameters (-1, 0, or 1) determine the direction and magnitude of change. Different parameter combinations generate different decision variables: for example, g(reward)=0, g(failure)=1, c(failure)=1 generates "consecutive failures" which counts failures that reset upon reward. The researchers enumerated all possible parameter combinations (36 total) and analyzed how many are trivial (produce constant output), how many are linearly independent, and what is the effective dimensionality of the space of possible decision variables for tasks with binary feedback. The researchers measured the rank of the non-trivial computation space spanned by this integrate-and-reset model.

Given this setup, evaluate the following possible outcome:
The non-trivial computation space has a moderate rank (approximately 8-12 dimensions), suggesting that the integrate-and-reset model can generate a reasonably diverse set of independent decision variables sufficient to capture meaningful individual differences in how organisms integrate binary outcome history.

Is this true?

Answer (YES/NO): YES